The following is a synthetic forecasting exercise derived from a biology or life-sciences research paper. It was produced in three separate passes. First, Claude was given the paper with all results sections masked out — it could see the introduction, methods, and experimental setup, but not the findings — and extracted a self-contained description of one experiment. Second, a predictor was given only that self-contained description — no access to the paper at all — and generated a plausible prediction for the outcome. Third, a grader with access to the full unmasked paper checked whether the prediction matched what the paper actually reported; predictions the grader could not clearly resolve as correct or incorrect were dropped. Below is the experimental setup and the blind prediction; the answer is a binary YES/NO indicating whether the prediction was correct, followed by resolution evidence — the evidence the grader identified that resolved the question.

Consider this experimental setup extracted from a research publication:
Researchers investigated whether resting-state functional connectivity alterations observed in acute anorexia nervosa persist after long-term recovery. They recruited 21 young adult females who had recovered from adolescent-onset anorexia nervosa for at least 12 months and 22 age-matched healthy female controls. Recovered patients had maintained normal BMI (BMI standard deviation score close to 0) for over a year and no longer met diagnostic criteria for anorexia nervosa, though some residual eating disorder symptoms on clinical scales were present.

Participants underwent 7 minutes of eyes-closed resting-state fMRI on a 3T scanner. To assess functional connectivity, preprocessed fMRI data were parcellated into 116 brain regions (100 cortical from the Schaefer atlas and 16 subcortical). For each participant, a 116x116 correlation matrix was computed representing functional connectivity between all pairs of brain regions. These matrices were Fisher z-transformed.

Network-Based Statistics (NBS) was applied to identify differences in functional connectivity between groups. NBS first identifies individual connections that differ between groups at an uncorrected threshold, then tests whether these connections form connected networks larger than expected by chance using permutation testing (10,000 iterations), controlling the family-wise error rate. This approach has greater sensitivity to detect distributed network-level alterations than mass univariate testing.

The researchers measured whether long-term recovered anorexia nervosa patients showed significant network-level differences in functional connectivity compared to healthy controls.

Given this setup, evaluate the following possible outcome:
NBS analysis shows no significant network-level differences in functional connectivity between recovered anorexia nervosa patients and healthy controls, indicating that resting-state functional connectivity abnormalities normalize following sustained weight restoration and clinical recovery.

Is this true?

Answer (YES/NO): YES